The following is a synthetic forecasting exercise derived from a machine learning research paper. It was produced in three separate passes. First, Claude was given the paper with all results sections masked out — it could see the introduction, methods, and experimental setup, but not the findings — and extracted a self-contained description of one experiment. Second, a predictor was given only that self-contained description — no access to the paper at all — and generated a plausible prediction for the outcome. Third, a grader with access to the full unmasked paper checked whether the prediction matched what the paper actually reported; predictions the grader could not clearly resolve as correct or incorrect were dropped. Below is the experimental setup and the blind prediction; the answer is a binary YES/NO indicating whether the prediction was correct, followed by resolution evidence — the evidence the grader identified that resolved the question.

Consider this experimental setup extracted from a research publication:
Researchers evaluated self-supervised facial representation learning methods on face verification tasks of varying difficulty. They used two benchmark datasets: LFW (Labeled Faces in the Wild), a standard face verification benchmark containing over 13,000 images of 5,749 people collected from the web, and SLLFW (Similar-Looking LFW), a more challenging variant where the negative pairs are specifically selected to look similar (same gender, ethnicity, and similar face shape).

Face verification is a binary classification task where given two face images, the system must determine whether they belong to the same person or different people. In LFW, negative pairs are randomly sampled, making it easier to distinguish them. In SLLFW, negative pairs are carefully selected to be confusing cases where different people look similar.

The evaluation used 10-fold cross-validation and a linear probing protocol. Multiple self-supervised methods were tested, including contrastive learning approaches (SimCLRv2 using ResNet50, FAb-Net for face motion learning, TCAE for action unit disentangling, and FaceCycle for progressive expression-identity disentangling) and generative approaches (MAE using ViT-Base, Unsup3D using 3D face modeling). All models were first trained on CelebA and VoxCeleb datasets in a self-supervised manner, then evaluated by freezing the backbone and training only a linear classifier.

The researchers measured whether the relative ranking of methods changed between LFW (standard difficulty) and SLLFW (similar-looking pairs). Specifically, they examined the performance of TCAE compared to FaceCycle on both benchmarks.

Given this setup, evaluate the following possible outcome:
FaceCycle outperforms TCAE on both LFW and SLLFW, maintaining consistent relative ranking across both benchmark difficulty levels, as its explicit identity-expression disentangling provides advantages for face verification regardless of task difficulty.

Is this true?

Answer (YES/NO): NO